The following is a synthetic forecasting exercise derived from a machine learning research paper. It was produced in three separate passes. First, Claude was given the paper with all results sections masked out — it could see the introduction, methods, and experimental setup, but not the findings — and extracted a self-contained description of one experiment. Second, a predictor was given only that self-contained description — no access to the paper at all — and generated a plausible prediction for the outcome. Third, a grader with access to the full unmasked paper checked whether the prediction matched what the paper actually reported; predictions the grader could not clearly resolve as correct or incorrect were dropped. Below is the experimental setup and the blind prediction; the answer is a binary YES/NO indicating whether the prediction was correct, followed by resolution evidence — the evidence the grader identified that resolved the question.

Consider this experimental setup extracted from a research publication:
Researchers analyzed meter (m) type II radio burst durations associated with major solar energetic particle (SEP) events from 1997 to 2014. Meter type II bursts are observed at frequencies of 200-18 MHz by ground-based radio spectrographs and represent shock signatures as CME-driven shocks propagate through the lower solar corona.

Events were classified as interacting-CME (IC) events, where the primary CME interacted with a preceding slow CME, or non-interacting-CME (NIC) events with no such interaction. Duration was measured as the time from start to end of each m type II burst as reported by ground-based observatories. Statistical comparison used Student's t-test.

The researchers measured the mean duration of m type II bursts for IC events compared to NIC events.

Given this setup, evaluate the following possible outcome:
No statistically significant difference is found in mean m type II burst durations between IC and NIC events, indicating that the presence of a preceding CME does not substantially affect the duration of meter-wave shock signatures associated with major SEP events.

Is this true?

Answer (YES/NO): YES